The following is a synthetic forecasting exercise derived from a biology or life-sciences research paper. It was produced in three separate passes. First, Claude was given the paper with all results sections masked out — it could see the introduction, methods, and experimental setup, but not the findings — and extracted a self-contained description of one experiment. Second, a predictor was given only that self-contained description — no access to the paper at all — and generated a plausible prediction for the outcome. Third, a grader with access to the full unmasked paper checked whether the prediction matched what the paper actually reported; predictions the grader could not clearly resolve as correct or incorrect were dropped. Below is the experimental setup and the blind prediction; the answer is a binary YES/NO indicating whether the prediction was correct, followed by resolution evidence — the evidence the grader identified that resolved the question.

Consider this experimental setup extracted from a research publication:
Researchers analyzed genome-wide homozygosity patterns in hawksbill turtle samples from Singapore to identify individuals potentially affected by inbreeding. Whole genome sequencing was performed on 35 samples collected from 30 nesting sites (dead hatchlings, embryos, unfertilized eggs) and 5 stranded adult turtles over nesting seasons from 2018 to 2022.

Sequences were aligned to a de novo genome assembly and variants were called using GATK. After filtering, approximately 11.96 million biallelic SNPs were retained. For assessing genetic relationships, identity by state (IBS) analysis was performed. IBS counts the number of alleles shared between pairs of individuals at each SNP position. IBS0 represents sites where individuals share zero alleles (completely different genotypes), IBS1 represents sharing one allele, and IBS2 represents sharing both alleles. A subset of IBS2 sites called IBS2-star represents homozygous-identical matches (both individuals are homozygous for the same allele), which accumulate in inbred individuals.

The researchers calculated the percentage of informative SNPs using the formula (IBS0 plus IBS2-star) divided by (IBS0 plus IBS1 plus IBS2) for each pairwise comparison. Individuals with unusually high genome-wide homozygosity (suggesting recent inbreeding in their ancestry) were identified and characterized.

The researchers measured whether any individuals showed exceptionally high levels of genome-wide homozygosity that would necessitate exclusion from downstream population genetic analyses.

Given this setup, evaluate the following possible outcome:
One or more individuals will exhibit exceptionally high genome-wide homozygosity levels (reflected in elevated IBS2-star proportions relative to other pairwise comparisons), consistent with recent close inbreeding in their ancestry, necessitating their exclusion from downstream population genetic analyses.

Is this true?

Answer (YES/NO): YES